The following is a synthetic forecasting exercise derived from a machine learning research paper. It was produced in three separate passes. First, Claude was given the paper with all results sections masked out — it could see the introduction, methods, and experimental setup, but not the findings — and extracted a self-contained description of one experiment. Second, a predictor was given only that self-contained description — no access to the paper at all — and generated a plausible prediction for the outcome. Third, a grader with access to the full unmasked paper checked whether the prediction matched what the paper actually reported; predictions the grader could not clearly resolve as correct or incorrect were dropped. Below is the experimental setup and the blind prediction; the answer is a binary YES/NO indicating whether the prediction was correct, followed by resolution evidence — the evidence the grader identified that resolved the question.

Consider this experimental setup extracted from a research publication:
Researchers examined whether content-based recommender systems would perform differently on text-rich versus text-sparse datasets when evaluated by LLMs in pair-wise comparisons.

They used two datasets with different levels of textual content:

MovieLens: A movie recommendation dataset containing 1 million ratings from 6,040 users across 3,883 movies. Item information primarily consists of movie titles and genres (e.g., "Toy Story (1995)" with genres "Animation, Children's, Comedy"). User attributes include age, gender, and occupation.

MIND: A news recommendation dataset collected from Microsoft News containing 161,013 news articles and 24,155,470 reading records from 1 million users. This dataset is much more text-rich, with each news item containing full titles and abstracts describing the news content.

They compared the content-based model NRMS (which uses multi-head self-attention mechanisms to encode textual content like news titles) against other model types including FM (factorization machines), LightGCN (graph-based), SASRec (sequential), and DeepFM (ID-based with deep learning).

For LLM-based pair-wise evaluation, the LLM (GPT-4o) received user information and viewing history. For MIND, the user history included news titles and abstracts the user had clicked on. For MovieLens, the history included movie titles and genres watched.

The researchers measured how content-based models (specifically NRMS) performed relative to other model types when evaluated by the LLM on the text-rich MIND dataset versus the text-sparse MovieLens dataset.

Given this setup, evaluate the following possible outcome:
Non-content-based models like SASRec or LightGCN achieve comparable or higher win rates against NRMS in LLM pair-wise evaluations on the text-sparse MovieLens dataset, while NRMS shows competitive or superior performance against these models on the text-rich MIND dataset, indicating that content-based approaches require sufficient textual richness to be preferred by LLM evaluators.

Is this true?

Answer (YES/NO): YES